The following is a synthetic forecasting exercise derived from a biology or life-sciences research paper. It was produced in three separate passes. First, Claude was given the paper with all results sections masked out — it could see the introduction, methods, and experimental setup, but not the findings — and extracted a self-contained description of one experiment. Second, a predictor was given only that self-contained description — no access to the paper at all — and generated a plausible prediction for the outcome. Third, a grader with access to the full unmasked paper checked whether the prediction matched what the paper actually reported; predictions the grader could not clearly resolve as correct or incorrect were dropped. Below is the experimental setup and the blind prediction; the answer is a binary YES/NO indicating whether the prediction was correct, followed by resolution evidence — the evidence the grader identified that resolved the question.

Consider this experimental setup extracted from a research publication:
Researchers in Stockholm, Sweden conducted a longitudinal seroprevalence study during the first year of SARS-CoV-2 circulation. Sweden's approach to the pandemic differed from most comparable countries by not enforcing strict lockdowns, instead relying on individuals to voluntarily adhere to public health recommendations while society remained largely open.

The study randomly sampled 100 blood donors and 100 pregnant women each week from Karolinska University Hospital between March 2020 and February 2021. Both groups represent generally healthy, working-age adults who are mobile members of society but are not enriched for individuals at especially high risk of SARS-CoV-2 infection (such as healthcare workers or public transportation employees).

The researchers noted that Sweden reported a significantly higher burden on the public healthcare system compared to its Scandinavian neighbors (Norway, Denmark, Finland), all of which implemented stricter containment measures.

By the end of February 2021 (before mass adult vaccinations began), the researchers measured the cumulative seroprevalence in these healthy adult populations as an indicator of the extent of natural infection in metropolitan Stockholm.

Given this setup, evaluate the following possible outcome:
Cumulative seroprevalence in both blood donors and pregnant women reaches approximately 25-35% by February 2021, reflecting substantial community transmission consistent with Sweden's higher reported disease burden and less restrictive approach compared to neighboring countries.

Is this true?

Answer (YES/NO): NO